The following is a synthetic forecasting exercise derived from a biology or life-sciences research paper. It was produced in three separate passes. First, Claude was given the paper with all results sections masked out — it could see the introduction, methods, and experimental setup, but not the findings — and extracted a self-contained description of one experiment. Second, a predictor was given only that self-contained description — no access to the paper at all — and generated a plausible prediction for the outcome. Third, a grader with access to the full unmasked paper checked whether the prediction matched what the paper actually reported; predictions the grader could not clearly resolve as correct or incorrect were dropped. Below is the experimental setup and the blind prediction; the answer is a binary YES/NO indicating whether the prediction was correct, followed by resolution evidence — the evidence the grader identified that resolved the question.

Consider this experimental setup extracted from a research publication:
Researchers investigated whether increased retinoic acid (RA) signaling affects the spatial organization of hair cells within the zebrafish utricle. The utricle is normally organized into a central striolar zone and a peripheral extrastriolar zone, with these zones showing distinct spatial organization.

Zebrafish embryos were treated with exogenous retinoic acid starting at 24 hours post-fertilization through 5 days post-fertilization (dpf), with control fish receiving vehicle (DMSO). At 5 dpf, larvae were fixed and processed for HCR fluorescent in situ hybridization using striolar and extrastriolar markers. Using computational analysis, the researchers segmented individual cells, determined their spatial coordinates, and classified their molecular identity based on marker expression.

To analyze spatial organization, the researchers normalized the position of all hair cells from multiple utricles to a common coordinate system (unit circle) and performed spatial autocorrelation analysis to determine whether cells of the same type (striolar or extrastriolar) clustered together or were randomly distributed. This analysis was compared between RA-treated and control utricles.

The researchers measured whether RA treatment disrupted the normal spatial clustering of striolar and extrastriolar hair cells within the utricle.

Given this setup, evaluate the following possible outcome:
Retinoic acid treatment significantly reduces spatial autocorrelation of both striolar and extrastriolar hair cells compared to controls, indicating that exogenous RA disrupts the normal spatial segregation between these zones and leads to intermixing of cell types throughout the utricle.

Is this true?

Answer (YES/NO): YES